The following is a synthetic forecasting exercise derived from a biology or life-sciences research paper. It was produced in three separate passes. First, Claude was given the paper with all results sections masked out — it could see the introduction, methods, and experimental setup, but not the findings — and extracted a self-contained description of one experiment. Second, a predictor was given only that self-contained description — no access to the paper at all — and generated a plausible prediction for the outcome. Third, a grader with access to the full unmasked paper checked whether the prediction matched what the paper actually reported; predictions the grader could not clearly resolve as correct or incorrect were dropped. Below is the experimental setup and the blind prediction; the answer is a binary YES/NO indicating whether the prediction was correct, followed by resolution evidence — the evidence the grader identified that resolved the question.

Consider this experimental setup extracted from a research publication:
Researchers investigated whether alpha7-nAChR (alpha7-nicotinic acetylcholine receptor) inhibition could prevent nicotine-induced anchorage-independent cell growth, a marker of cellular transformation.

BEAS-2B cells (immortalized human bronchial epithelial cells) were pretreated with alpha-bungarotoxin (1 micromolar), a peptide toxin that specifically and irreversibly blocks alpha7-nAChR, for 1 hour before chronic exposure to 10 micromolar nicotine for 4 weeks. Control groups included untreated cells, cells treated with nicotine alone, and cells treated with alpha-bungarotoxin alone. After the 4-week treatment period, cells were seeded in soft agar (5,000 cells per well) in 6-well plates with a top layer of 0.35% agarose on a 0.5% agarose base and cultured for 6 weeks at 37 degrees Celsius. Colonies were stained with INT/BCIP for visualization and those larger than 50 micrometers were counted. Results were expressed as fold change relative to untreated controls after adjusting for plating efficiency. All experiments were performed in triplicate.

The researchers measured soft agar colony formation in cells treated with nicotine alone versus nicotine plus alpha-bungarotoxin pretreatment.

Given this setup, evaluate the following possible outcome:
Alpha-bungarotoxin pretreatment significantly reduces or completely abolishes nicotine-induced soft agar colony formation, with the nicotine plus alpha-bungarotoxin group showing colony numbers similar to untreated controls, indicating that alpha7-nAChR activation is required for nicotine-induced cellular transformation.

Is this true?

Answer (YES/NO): YES